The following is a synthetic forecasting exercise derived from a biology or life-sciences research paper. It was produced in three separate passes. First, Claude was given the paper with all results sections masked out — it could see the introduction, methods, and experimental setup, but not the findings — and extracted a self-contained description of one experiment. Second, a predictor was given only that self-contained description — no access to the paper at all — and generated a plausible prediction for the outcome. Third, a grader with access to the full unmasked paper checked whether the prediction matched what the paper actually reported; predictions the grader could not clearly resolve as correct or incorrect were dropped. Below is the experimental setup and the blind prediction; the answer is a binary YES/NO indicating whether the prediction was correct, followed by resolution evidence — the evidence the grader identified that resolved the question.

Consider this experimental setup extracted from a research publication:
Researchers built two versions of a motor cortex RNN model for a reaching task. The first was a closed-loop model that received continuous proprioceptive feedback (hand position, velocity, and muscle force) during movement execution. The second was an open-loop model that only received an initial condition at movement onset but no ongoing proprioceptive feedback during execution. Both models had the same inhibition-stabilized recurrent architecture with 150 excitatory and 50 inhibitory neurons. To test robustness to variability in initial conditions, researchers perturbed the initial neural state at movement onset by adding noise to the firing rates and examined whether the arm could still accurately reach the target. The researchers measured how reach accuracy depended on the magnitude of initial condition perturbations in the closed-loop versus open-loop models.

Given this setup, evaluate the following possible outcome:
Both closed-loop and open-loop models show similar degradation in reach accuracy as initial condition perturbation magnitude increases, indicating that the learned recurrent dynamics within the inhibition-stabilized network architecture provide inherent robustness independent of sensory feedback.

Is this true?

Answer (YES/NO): NO